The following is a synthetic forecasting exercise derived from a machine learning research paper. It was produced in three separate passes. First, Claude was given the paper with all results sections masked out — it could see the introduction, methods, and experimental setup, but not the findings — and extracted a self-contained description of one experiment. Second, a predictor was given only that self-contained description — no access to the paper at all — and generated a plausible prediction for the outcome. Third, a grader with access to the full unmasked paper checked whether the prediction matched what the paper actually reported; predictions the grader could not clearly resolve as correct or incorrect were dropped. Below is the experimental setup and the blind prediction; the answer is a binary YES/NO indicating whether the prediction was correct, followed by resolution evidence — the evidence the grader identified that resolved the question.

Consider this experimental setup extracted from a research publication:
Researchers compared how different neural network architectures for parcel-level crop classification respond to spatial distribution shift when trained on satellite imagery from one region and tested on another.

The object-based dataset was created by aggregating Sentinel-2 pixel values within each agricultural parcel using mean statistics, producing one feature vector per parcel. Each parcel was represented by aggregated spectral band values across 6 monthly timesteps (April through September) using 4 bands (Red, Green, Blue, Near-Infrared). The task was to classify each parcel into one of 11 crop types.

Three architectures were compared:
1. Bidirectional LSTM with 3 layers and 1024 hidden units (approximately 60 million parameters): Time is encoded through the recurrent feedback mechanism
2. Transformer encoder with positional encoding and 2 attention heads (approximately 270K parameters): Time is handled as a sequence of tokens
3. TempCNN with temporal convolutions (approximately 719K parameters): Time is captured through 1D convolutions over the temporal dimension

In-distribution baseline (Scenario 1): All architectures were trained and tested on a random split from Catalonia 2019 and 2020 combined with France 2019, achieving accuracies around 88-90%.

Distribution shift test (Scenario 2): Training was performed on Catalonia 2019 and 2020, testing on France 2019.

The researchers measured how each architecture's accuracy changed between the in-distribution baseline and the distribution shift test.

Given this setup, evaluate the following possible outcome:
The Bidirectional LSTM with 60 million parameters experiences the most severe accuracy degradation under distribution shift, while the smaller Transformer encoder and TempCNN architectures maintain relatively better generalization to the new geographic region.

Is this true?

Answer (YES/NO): NO